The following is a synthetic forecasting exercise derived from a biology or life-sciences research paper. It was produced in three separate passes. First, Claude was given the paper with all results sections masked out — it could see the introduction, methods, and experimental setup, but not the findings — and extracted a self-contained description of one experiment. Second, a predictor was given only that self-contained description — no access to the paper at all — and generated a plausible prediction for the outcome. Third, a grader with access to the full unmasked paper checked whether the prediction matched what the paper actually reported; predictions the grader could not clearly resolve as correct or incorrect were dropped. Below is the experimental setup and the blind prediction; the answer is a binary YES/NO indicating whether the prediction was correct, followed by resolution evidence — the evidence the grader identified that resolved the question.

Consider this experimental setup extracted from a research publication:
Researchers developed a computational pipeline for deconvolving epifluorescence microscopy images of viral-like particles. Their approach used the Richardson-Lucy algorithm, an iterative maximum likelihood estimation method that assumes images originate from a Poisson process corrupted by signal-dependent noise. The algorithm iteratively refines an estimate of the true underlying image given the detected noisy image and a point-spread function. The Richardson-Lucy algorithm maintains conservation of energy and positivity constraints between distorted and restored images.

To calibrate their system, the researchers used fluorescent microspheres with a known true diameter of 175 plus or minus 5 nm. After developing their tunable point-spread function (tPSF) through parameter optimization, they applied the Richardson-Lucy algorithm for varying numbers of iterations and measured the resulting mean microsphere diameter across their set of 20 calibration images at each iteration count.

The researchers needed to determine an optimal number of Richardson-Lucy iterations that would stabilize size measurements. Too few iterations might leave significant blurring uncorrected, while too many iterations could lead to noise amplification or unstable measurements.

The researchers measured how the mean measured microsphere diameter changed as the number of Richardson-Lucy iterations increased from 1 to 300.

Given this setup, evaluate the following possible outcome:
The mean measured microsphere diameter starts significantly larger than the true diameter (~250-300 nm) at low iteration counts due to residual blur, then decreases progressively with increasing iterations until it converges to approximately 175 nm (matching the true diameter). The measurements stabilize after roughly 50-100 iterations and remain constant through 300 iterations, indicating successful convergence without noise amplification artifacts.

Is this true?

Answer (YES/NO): NO